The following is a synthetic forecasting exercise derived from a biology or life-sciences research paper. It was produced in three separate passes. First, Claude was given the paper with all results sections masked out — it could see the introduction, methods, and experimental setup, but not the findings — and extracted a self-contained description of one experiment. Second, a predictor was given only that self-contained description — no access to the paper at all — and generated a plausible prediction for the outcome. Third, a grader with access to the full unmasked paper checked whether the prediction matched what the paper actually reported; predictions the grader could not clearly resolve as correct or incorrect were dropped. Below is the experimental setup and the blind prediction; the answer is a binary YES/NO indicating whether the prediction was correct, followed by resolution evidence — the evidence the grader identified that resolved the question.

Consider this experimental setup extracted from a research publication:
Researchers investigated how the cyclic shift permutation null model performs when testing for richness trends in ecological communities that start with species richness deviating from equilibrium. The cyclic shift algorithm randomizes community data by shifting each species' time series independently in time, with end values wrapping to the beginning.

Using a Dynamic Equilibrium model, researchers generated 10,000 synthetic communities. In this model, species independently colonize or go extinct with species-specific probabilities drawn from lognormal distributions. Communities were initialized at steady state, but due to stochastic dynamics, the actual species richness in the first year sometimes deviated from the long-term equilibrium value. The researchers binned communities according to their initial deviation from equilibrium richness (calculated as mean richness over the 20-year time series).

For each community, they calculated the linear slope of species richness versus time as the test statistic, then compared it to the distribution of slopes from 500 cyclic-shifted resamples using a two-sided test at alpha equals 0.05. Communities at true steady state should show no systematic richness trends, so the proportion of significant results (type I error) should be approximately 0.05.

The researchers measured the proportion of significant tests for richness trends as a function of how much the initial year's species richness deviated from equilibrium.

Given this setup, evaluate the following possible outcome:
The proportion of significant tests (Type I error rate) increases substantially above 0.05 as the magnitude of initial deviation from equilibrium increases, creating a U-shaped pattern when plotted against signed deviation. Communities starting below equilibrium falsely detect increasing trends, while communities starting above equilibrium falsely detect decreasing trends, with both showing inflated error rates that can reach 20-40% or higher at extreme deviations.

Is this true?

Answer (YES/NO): YES